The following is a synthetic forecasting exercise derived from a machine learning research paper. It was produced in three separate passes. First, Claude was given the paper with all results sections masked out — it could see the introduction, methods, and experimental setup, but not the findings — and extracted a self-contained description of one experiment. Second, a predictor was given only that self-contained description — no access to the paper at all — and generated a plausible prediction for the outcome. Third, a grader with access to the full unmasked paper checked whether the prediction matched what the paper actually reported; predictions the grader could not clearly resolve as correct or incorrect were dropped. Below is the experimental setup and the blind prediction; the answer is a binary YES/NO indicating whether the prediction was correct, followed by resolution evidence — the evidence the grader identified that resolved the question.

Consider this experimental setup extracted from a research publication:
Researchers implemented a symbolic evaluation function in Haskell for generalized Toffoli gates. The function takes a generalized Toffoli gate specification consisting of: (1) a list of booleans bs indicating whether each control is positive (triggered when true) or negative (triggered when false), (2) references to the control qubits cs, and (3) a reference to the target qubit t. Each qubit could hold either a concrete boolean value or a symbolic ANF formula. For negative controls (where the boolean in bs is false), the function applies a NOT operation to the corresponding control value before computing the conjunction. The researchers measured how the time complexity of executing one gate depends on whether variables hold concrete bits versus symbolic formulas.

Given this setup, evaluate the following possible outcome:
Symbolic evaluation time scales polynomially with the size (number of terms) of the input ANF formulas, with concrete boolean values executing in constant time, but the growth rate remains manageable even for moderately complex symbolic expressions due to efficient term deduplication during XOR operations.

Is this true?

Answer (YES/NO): NO